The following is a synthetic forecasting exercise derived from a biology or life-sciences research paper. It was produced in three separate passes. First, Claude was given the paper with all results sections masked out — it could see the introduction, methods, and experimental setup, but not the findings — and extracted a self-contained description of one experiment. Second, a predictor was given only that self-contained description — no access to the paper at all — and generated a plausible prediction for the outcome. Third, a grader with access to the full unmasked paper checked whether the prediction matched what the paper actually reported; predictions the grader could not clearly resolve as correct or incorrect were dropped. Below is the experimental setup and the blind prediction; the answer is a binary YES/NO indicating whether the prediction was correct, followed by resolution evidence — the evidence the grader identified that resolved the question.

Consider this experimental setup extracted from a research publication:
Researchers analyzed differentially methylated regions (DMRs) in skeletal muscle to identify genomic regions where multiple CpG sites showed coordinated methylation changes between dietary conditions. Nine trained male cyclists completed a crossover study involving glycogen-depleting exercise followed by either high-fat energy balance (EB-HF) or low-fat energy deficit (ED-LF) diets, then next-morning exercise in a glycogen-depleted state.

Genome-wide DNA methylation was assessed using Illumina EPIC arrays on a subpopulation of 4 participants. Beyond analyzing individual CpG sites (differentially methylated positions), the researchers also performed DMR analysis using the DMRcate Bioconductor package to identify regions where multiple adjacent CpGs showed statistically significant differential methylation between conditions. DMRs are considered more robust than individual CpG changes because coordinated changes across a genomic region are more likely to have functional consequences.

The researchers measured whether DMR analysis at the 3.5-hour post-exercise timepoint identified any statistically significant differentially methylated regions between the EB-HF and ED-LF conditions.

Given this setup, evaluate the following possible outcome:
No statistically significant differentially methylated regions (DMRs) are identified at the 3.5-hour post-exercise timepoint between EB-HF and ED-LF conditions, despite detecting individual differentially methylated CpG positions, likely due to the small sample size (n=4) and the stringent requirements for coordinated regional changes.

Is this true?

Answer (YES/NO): NO